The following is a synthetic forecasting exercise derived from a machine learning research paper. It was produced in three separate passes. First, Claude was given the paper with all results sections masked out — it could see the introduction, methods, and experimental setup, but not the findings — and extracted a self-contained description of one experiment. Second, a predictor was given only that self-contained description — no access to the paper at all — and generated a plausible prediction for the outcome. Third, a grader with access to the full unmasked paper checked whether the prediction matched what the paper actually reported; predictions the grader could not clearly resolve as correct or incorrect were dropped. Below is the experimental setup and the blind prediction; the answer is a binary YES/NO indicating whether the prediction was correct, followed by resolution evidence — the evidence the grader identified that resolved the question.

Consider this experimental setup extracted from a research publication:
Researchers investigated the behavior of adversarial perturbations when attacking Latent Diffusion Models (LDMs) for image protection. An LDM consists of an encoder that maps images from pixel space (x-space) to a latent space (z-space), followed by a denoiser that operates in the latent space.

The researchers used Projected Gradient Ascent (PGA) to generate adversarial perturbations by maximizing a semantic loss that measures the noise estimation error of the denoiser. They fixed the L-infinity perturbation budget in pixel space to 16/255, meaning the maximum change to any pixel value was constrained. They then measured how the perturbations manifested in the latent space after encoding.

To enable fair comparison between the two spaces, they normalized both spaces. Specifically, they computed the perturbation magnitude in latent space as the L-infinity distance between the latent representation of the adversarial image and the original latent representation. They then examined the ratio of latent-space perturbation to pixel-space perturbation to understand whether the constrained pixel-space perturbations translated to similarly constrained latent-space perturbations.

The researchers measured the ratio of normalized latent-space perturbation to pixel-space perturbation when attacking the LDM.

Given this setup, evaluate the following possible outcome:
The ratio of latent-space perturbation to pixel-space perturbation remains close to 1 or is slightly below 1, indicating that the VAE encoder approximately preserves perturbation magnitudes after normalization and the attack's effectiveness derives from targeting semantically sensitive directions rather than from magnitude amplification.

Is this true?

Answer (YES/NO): NO